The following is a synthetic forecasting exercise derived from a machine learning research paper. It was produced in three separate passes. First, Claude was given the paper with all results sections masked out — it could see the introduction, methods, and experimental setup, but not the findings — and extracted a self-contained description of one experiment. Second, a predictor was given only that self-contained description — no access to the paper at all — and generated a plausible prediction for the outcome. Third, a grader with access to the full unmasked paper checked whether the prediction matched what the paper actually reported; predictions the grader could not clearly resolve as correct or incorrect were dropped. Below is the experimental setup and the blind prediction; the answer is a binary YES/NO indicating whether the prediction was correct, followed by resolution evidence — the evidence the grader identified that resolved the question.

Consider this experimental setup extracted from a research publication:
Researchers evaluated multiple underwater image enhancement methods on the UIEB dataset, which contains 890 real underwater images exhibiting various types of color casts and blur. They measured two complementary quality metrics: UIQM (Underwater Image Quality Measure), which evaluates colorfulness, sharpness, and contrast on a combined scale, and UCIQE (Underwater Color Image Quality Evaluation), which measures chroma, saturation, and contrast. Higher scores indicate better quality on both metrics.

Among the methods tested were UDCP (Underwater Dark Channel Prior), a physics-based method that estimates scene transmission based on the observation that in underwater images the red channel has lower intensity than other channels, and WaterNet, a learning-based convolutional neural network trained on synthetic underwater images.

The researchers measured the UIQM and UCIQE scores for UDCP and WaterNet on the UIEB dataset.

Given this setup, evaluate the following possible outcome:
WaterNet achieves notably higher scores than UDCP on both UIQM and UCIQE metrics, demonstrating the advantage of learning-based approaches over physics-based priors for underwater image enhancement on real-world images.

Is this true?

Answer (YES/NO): NO